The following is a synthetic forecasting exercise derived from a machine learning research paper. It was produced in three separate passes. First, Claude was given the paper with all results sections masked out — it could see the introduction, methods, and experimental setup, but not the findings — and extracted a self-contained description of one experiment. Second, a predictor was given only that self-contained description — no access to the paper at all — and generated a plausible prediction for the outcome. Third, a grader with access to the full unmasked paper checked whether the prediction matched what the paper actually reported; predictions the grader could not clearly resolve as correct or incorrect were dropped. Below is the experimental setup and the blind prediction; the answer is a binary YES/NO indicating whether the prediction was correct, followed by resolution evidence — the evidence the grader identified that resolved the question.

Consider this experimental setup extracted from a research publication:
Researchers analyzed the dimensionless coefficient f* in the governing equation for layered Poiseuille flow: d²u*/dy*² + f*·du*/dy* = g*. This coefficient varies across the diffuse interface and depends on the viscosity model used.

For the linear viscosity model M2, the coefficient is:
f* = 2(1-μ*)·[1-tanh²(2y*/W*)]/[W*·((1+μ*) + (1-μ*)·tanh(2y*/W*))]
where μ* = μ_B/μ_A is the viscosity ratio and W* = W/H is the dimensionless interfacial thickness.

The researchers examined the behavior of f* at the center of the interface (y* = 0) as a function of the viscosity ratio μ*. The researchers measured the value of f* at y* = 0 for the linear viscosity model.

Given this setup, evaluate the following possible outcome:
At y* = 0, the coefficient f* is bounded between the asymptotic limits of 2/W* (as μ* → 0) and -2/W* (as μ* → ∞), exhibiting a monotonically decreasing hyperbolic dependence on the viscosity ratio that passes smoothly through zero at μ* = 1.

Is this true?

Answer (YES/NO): YES